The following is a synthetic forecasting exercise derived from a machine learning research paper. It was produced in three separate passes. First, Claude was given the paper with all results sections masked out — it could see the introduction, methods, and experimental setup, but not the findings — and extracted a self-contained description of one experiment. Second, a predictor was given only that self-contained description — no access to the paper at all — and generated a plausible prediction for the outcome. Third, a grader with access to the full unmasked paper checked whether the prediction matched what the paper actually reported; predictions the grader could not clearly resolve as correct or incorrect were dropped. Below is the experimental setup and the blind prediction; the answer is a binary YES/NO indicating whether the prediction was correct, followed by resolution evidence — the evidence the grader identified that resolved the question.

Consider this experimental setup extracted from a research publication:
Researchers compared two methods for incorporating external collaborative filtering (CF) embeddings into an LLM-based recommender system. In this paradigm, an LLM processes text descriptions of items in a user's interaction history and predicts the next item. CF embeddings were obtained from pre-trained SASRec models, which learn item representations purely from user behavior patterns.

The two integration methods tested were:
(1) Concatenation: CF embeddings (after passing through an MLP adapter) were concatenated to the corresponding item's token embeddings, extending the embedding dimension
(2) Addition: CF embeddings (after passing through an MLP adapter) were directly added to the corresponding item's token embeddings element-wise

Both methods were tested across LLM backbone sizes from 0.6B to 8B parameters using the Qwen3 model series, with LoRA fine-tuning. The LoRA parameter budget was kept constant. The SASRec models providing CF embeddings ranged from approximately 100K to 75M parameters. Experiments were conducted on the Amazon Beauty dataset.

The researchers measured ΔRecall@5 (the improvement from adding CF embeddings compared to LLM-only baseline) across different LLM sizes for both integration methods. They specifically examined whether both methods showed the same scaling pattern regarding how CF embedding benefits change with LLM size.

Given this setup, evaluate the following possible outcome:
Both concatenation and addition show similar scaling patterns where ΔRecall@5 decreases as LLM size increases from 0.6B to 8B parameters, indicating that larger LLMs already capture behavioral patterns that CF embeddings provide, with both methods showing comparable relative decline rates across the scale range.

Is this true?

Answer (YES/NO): YES